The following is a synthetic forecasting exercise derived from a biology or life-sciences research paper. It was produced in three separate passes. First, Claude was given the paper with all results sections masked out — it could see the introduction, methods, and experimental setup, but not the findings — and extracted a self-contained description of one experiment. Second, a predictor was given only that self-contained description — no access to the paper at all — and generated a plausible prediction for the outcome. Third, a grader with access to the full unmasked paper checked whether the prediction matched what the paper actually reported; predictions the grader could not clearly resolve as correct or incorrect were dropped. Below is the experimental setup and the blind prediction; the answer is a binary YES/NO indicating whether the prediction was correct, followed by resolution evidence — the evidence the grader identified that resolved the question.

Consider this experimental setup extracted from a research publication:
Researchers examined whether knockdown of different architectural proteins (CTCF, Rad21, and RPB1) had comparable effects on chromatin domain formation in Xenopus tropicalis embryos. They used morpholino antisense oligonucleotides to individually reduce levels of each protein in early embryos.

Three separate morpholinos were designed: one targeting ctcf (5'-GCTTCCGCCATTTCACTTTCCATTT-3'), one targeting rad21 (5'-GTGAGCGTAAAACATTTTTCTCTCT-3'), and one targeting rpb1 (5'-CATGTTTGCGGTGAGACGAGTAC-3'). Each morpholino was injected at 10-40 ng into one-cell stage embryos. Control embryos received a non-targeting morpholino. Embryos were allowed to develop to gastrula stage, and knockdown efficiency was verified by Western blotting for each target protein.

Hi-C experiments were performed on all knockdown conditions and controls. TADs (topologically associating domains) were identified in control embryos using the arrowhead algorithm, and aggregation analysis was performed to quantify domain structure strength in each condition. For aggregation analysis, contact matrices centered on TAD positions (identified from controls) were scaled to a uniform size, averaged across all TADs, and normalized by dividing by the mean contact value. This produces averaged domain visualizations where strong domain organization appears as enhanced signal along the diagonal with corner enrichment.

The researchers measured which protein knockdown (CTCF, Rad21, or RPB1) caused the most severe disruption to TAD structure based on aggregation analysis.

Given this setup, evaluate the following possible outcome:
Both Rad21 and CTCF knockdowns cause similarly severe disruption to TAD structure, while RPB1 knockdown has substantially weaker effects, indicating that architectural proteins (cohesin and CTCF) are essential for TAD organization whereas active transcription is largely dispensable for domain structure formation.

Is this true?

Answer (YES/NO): NO